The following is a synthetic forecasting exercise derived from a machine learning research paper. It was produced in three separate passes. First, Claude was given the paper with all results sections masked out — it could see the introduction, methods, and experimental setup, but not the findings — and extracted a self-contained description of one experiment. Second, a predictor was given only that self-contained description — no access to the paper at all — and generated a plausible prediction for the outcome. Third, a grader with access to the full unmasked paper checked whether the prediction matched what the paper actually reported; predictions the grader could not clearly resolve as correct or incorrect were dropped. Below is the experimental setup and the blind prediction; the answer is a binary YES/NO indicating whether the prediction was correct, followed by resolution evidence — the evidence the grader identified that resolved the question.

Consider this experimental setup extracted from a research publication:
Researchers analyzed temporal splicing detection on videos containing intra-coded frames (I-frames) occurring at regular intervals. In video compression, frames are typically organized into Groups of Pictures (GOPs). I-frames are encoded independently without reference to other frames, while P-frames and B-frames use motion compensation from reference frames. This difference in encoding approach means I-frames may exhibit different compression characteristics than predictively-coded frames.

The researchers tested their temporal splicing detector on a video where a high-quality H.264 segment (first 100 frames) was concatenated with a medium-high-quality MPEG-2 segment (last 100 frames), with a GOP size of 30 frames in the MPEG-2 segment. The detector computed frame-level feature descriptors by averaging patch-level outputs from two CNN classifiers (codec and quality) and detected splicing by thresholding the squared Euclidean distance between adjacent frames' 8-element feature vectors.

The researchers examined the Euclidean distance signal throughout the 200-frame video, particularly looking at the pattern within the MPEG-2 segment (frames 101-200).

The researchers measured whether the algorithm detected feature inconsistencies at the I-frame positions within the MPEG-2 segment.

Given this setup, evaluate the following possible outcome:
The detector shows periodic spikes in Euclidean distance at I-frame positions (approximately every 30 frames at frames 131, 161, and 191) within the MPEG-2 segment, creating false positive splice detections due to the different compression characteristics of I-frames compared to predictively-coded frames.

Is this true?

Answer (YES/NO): YES